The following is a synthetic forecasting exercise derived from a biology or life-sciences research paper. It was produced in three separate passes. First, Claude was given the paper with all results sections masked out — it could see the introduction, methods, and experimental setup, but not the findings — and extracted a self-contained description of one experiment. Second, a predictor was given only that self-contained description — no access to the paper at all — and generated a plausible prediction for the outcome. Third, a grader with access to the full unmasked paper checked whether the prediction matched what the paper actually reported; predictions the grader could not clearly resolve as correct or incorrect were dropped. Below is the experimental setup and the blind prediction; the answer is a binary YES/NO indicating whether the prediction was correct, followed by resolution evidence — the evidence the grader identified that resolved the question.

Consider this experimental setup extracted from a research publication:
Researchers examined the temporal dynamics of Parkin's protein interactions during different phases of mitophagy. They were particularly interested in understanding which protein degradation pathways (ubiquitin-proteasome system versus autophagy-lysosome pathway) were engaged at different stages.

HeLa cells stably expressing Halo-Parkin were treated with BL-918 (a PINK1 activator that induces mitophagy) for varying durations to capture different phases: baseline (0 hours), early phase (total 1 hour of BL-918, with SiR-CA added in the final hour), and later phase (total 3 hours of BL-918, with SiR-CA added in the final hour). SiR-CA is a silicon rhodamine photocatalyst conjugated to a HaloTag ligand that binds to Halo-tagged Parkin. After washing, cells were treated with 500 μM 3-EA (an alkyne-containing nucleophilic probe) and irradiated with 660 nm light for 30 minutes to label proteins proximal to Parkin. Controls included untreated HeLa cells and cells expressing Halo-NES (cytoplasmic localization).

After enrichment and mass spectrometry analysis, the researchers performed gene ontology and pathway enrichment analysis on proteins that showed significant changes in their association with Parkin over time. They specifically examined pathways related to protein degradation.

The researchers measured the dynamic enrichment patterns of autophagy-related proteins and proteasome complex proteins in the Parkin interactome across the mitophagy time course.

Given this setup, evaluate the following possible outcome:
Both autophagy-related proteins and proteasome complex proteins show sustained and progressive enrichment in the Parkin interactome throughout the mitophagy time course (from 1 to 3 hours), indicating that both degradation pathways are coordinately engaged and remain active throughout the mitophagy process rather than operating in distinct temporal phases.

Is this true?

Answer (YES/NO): NO